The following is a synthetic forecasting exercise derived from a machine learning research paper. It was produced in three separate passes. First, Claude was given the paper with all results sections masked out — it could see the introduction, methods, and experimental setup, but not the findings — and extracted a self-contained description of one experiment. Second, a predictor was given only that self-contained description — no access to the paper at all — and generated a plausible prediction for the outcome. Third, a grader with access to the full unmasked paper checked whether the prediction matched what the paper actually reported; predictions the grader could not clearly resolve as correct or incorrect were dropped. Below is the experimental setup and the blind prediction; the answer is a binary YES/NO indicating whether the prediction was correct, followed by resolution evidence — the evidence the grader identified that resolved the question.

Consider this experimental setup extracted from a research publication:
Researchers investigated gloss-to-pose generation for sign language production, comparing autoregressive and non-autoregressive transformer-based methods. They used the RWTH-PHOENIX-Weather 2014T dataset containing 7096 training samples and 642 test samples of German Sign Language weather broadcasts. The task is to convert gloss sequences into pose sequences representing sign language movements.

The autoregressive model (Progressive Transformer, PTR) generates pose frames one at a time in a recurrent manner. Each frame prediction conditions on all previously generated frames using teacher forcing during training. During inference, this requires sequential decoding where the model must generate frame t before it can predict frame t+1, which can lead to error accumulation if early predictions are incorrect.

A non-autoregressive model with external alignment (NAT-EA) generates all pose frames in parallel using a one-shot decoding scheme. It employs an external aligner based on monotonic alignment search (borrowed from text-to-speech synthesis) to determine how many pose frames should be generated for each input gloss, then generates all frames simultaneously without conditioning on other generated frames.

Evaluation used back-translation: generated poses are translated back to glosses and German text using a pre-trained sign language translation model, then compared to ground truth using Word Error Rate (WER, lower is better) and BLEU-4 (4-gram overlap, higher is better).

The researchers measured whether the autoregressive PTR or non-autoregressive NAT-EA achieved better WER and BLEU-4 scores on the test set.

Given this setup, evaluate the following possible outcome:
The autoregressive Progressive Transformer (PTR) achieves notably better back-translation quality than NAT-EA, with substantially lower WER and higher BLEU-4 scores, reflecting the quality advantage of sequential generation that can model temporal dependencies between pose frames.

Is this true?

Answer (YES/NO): NO